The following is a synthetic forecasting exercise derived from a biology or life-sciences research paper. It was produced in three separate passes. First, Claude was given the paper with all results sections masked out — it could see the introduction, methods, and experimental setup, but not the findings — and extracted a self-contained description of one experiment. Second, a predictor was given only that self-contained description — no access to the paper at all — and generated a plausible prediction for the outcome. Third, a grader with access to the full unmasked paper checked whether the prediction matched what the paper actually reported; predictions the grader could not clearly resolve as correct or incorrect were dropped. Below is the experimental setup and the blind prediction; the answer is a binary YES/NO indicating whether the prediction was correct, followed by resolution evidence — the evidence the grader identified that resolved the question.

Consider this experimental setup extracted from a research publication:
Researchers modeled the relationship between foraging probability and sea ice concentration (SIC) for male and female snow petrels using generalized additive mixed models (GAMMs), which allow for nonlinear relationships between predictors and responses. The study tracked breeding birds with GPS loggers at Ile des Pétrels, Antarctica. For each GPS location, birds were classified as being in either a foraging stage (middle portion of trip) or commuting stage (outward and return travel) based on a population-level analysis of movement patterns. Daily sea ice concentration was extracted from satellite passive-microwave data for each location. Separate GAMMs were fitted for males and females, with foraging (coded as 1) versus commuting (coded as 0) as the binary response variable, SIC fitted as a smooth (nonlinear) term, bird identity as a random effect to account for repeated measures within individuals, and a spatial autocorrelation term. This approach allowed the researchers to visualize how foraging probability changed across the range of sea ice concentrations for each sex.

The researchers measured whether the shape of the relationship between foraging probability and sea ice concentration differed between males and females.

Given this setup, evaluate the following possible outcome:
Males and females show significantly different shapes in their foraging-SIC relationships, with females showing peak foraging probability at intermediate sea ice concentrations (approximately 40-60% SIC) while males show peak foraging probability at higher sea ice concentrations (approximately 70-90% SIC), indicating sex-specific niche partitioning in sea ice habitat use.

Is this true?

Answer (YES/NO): NO